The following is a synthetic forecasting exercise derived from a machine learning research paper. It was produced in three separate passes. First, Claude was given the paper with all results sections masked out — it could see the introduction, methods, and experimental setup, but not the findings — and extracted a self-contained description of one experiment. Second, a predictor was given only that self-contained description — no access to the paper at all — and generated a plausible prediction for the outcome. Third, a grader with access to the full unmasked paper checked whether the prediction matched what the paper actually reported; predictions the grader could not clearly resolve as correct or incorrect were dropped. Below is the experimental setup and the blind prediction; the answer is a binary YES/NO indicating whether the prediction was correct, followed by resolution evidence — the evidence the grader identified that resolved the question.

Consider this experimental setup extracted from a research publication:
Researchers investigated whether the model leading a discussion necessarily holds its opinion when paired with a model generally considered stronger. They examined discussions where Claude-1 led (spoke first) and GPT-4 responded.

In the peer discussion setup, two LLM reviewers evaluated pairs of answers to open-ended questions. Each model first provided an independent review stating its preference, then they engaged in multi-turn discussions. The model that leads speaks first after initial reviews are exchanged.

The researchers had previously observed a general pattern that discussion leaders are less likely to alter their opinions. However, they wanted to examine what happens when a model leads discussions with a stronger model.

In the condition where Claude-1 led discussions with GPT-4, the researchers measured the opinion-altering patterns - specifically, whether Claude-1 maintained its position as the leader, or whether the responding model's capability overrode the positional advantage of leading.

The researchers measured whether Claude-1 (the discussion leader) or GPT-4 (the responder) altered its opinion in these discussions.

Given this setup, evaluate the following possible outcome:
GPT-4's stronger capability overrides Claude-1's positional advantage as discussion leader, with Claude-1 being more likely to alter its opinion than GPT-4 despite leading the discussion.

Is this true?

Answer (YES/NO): NO